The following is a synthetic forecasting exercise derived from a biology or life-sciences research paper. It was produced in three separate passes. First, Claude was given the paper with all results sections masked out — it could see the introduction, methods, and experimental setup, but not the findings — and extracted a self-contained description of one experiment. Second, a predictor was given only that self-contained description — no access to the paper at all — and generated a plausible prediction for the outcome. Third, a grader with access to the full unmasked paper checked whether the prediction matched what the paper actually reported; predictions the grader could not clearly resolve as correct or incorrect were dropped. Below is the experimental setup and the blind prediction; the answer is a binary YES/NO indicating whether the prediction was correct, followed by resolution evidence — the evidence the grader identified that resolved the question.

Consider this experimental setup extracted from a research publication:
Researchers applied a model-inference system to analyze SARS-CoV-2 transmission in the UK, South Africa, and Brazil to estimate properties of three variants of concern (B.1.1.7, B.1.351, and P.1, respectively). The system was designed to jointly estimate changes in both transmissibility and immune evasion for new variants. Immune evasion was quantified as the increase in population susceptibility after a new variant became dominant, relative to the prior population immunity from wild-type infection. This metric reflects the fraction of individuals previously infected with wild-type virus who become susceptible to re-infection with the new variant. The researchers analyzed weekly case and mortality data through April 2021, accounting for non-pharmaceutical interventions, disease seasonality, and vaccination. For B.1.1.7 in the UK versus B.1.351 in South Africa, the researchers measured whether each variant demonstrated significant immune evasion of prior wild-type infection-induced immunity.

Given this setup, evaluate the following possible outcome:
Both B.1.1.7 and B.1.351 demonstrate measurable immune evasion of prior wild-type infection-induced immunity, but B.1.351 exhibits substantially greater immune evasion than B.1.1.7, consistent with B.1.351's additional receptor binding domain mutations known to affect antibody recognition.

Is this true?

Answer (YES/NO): NO